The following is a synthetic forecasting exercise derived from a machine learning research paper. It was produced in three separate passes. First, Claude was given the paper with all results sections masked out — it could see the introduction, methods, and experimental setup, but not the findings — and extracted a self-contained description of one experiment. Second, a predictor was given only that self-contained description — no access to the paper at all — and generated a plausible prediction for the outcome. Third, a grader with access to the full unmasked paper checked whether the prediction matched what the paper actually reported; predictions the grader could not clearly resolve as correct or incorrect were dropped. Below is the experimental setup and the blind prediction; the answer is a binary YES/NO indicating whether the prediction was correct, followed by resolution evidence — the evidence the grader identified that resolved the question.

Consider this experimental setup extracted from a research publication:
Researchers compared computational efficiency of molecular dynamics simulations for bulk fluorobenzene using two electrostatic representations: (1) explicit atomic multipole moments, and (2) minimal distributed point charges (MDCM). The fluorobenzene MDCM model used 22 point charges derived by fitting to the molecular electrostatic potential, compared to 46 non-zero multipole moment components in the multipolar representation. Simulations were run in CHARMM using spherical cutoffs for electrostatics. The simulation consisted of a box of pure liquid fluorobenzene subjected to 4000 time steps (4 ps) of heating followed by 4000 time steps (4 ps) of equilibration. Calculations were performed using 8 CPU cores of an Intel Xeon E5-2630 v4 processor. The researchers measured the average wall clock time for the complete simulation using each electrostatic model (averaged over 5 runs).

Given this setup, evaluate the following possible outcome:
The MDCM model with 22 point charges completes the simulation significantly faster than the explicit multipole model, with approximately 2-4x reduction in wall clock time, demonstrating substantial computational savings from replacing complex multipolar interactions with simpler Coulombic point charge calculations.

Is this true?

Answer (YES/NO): YES